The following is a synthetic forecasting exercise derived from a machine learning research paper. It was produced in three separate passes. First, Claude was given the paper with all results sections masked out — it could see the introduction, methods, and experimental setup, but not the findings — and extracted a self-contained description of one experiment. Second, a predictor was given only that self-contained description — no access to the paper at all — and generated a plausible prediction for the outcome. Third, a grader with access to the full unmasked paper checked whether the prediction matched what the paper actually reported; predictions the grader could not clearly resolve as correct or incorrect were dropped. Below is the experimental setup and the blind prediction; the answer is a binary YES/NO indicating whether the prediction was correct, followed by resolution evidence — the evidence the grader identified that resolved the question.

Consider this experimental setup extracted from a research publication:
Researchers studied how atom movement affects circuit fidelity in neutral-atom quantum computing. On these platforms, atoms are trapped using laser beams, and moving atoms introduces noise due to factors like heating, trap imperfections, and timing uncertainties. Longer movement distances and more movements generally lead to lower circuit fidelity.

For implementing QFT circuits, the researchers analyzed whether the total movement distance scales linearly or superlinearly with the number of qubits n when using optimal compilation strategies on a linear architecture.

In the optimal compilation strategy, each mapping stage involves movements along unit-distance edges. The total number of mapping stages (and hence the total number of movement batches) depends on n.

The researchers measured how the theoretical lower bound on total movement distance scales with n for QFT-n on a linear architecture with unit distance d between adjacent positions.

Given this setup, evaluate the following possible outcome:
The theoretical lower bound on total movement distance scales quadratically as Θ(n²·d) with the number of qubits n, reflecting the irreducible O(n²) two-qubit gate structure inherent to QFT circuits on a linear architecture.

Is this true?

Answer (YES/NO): NO